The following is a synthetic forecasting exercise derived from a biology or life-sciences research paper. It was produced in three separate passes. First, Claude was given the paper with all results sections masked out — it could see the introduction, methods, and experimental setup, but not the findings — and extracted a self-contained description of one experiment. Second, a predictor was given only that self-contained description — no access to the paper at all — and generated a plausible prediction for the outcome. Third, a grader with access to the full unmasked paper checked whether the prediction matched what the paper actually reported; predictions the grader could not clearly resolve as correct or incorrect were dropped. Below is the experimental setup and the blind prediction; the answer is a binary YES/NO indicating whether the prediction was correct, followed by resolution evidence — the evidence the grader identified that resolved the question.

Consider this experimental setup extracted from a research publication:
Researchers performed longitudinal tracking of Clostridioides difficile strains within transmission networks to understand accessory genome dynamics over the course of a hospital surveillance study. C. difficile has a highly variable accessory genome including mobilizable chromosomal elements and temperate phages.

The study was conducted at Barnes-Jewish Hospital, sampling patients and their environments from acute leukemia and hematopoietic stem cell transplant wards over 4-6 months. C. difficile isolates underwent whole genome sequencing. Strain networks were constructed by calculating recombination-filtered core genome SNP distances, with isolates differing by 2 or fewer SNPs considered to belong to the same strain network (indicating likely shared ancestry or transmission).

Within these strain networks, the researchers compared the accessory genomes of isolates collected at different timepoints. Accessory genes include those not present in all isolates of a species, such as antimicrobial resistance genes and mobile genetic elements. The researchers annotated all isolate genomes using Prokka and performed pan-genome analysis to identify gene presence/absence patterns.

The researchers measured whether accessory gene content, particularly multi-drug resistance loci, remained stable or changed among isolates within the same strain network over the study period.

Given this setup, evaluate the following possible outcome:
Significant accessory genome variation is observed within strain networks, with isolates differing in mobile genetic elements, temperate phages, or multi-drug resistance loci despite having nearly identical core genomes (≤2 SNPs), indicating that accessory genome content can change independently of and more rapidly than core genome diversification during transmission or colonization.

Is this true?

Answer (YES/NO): NO